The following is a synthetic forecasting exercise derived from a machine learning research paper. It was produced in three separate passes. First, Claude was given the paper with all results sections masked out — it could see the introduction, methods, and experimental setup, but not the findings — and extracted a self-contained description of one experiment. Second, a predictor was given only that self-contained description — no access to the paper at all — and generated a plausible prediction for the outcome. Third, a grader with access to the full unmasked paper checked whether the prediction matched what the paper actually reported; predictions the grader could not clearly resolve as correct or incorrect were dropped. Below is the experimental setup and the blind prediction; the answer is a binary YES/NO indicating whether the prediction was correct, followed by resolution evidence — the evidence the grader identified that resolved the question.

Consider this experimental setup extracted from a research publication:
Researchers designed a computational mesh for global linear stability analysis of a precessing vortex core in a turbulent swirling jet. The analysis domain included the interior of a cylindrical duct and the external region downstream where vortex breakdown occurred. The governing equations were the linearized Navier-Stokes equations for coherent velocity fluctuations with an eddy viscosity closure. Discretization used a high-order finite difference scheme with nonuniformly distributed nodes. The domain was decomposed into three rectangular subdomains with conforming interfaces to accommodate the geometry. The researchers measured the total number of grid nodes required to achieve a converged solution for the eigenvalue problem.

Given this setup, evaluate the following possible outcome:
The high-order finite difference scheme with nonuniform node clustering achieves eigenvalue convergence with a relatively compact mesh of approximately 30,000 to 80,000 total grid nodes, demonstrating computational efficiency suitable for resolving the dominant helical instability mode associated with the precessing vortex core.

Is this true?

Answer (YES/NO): YES